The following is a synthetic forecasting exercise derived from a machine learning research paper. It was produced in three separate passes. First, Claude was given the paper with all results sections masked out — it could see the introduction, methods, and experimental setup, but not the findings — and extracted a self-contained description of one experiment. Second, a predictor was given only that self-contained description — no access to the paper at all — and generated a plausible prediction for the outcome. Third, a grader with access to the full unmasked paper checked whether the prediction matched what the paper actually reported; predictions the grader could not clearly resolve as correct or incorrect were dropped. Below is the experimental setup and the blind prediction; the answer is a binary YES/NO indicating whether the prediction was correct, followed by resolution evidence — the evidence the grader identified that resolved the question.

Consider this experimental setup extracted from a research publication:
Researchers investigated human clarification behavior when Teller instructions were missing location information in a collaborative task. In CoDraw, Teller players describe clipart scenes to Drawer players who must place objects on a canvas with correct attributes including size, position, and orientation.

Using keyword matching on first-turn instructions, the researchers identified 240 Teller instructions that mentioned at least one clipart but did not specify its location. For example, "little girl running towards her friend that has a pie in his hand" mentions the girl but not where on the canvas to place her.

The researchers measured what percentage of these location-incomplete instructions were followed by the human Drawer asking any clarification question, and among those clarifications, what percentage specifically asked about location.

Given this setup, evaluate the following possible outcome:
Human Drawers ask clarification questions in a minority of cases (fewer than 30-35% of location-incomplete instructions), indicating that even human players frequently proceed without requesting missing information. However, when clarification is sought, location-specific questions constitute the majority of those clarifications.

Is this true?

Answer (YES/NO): NO